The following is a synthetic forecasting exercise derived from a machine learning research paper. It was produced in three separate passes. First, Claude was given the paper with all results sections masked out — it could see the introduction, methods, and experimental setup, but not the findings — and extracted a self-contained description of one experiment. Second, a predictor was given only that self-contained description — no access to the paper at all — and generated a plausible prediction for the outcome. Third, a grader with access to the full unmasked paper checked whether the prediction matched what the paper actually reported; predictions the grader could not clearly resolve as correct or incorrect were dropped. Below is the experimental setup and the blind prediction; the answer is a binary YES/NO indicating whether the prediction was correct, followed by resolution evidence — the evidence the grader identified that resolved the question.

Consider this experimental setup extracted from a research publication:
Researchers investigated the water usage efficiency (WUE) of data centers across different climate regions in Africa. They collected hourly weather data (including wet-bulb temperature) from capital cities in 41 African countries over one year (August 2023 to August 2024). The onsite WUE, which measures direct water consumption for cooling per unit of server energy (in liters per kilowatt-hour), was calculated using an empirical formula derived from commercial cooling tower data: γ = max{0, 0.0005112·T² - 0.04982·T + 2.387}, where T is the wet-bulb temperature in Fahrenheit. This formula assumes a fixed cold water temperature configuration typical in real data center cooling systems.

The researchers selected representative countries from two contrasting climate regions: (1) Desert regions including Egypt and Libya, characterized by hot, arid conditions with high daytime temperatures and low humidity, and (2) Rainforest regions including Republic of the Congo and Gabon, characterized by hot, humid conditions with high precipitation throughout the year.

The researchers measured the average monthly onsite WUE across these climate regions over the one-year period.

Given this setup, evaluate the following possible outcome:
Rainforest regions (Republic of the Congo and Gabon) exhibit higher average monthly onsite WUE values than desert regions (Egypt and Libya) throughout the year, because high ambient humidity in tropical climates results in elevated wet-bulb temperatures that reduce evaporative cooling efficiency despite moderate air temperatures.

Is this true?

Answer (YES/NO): NO